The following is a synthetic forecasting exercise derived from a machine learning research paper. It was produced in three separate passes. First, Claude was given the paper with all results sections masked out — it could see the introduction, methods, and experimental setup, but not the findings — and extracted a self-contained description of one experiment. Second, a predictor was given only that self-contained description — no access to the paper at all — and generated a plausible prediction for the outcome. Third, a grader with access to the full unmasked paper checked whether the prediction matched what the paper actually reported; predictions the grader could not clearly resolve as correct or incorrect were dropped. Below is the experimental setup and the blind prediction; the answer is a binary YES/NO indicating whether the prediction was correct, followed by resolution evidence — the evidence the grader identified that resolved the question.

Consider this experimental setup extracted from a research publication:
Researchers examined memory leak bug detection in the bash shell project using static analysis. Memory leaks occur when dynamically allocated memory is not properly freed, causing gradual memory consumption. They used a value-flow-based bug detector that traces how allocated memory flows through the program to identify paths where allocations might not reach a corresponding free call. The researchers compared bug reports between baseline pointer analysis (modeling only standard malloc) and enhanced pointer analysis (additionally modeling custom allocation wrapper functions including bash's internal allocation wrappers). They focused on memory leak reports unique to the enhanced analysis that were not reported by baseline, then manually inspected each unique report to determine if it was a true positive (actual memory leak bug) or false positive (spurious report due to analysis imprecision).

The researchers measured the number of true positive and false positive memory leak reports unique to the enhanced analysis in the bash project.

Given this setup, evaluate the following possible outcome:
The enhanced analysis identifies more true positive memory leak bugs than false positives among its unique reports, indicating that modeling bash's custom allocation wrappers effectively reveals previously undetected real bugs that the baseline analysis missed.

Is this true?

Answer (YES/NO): NO